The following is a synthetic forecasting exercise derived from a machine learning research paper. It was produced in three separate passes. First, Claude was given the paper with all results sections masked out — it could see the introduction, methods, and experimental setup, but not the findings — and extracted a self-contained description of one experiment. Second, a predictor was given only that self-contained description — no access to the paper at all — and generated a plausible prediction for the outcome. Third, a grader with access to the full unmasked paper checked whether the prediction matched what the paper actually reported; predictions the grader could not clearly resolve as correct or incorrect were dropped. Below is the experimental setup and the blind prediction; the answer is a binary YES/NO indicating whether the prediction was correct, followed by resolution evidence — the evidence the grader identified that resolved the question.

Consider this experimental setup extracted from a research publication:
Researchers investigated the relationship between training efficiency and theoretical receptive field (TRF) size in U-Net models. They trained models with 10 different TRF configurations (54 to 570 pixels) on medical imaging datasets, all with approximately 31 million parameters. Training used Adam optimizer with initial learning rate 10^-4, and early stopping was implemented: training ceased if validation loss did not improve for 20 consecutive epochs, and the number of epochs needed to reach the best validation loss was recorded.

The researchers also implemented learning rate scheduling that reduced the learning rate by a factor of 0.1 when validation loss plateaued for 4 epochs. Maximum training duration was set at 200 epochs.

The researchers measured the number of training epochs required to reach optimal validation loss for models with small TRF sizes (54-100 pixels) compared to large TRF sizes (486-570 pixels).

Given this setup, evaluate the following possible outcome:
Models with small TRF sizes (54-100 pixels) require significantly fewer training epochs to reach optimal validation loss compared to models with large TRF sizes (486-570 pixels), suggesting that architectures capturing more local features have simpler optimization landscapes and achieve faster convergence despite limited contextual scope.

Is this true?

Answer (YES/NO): YES